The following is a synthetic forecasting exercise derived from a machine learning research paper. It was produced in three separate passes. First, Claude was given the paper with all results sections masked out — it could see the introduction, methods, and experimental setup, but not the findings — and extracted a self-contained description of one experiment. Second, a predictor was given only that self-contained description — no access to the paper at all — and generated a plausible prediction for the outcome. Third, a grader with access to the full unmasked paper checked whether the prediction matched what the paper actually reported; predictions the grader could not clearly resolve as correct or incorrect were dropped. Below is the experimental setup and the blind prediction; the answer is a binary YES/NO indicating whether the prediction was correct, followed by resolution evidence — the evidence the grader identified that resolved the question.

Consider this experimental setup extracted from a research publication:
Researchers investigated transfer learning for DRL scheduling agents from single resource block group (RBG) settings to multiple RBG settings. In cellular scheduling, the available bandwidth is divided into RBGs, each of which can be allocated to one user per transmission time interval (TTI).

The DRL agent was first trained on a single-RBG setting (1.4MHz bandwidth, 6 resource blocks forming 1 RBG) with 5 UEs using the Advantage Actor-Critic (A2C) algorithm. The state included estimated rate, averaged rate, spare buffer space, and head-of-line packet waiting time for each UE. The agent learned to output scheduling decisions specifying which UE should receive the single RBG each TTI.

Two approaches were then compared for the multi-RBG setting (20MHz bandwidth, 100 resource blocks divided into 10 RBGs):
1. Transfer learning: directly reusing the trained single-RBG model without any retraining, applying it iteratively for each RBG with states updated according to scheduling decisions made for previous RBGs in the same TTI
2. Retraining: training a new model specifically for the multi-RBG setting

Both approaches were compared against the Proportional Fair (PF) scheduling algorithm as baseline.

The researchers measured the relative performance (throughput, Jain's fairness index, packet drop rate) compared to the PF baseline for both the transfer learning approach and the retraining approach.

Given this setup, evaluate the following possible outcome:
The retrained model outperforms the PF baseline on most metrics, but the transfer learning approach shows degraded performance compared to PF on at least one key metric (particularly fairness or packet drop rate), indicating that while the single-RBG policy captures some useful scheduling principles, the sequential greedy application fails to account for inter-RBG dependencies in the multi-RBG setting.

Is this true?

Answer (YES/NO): NO